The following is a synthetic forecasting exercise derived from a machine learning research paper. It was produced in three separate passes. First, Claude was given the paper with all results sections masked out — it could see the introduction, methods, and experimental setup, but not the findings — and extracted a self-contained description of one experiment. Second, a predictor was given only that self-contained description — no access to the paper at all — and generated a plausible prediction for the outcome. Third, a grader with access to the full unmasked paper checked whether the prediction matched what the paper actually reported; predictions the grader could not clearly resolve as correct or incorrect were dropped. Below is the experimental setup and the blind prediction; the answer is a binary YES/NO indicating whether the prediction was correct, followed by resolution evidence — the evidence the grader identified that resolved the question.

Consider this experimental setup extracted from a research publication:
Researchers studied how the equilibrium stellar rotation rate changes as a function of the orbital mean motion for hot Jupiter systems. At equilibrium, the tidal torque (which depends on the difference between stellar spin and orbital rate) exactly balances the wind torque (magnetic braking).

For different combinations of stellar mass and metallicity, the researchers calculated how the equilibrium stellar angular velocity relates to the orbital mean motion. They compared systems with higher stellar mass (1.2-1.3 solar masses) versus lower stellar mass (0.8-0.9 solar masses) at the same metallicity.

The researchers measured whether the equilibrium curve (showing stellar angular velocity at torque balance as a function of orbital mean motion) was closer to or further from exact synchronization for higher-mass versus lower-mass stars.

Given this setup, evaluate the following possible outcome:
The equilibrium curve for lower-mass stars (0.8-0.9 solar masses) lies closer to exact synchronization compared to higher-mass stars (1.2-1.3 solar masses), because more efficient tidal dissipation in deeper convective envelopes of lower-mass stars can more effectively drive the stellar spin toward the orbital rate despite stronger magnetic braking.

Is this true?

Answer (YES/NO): NO